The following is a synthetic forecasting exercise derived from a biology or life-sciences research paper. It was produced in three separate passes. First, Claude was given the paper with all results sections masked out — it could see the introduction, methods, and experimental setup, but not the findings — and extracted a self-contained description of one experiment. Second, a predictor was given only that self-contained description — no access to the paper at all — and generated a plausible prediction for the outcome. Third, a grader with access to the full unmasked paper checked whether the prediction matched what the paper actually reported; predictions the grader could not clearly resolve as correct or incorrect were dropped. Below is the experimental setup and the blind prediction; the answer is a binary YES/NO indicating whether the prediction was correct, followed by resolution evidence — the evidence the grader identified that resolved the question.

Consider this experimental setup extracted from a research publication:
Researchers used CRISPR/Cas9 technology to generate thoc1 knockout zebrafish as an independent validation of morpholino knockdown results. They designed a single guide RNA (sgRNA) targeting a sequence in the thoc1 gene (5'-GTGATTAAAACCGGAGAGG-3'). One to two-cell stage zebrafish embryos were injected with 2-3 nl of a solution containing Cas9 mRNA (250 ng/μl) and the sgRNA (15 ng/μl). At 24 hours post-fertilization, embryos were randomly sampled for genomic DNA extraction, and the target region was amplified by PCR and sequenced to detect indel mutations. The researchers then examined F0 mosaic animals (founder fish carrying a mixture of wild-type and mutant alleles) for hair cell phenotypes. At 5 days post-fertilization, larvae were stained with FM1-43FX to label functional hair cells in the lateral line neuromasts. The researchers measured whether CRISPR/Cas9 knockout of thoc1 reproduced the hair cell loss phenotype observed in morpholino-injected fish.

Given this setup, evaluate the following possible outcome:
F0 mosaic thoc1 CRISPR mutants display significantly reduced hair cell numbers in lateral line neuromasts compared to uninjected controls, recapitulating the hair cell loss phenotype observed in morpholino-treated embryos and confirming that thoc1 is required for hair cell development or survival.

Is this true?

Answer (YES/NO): YES